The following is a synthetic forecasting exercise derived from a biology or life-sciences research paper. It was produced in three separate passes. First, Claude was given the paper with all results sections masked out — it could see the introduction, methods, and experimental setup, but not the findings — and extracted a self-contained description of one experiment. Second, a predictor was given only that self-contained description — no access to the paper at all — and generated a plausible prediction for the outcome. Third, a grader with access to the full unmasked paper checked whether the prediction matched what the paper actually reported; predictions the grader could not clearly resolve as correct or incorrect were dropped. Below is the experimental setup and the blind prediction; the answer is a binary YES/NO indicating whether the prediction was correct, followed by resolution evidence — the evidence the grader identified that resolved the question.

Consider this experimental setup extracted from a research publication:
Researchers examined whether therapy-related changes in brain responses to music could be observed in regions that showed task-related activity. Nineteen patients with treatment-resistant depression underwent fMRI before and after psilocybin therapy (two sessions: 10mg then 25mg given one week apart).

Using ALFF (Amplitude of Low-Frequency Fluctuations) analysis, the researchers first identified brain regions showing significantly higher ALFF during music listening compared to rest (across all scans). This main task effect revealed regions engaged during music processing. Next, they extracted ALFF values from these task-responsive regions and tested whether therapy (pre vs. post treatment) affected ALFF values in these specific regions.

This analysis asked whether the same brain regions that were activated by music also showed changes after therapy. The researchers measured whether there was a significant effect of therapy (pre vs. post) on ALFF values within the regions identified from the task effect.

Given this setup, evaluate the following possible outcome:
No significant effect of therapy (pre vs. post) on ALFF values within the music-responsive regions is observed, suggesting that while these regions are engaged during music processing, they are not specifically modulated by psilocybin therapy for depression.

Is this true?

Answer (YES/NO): NO